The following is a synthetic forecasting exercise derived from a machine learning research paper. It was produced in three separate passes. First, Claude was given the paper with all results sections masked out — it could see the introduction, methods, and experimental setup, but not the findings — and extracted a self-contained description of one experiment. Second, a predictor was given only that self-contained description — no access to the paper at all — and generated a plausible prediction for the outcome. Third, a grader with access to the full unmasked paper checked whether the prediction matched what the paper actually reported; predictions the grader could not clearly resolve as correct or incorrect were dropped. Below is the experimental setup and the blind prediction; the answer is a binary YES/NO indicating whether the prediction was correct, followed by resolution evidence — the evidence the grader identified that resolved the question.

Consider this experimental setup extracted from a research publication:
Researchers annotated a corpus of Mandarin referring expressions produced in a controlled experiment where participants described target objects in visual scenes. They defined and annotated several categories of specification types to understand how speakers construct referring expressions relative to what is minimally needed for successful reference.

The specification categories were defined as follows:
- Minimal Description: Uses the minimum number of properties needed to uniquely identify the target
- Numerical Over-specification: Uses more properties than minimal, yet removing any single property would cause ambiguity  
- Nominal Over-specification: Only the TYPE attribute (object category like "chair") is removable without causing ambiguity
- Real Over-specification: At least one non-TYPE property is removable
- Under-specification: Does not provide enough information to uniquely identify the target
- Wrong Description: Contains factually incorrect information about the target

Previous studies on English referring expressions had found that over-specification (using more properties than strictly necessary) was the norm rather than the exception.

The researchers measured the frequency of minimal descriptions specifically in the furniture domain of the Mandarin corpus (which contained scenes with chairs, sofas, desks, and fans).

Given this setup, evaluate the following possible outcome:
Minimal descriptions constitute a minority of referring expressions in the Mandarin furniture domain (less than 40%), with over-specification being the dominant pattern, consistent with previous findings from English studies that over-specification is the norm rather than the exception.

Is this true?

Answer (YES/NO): NO